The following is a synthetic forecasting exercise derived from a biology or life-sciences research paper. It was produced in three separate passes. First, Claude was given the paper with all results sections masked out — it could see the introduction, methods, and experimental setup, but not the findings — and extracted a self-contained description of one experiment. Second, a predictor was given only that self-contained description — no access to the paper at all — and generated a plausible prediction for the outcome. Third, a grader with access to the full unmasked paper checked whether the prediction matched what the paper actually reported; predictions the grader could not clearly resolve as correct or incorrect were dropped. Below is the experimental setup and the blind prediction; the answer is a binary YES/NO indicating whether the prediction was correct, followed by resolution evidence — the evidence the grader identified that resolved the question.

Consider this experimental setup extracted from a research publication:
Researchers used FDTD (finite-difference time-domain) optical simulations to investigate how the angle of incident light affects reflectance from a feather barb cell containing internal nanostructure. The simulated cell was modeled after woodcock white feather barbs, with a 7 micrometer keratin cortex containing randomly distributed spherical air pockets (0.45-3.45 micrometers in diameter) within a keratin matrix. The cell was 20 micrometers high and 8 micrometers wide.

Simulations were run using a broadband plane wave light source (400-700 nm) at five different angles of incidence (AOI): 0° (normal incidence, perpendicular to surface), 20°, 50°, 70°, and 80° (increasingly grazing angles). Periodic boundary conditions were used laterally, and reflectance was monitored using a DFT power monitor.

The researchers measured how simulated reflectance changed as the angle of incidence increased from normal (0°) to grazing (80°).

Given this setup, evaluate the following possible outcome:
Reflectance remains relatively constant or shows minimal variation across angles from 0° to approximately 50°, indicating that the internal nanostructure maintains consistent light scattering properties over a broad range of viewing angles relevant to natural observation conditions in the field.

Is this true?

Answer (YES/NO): NO